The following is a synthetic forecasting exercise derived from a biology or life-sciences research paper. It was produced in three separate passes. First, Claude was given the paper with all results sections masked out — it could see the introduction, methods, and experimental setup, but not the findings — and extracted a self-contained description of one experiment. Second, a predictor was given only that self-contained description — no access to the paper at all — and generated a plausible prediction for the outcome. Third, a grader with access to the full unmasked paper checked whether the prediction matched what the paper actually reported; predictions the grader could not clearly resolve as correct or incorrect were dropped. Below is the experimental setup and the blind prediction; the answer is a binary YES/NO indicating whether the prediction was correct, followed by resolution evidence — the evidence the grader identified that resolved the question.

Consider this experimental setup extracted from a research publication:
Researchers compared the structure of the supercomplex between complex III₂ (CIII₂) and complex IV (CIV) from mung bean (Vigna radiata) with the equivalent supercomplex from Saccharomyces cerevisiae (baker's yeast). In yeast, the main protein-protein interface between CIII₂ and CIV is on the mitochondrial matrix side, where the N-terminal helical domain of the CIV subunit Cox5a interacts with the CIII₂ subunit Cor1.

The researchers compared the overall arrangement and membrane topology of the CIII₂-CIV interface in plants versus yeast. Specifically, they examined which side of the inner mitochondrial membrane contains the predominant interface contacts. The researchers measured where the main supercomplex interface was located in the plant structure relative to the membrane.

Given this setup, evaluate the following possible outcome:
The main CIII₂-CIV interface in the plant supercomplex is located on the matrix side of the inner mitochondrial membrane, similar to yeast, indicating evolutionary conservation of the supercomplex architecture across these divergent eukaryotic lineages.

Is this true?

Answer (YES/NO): NO